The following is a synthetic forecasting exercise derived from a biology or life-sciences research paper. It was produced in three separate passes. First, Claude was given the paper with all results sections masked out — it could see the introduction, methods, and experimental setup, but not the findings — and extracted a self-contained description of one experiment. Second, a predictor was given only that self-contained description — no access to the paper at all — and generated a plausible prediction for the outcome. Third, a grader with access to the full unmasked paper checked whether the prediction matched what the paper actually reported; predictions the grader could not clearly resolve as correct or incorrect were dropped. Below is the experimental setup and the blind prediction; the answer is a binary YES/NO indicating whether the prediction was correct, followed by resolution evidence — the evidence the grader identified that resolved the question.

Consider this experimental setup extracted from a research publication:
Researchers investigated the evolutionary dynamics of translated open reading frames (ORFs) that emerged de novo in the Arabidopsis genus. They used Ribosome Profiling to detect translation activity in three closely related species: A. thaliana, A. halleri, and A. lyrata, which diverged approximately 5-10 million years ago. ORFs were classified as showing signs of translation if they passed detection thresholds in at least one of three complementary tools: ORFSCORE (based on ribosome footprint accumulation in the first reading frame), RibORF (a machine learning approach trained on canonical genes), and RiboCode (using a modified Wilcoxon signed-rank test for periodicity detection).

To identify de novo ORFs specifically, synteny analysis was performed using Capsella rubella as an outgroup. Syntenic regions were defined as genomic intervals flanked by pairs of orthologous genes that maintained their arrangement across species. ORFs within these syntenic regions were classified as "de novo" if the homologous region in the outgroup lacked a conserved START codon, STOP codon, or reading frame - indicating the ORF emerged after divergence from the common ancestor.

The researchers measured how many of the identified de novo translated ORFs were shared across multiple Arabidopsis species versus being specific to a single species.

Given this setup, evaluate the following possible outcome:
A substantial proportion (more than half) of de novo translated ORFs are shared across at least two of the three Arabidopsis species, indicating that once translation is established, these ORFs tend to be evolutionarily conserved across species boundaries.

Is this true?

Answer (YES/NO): NO